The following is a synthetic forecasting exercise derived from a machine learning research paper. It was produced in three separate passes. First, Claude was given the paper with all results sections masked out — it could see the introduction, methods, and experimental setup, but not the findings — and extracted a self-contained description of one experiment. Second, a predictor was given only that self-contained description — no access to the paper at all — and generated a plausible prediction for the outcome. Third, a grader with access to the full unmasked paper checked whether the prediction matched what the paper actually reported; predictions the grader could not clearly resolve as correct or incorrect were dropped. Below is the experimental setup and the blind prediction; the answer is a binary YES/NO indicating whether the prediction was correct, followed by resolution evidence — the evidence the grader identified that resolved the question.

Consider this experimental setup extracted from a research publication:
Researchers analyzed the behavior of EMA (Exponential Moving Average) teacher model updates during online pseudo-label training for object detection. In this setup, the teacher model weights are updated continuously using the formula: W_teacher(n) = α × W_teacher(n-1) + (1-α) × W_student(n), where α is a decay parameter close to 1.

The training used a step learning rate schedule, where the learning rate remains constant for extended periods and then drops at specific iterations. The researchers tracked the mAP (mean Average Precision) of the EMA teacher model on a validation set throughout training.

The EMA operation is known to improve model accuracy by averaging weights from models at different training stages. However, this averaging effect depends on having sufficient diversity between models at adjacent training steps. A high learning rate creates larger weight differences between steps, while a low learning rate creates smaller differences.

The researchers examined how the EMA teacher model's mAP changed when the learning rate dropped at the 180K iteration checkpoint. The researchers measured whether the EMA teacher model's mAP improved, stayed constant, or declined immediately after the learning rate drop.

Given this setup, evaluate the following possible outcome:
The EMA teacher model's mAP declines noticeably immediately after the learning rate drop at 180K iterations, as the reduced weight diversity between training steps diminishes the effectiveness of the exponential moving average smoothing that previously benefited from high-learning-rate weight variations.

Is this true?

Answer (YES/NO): NO